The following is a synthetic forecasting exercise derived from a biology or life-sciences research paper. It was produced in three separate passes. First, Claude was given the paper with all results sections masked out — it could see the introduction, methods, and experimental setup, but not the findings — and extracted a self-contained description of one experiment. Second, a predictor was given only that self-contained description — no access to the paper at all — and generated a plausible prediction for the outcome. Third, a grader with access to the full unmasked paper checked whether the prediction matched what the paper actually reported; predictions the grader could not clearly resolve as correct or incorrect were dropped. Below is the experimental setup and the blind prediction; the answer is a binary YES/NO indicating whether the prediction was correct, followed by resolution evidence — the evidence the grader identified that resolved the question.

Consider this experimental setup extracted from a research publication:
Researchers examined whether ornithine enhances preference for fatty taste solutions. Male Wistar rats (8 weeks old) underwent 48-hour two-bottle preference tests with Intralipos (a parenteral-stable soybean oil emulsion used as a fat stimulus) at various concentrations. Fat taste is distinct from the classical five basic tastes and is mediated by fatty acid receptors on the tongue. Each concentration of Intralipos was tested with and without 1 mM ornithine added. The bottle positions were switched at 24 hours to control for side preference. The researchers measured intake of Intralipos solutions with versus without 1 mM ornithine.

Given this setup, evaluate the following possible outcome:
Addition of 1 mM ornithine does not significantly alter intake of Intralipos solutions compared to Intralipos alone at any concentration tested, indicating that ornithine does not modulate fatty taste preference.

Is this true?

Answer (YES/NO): NO